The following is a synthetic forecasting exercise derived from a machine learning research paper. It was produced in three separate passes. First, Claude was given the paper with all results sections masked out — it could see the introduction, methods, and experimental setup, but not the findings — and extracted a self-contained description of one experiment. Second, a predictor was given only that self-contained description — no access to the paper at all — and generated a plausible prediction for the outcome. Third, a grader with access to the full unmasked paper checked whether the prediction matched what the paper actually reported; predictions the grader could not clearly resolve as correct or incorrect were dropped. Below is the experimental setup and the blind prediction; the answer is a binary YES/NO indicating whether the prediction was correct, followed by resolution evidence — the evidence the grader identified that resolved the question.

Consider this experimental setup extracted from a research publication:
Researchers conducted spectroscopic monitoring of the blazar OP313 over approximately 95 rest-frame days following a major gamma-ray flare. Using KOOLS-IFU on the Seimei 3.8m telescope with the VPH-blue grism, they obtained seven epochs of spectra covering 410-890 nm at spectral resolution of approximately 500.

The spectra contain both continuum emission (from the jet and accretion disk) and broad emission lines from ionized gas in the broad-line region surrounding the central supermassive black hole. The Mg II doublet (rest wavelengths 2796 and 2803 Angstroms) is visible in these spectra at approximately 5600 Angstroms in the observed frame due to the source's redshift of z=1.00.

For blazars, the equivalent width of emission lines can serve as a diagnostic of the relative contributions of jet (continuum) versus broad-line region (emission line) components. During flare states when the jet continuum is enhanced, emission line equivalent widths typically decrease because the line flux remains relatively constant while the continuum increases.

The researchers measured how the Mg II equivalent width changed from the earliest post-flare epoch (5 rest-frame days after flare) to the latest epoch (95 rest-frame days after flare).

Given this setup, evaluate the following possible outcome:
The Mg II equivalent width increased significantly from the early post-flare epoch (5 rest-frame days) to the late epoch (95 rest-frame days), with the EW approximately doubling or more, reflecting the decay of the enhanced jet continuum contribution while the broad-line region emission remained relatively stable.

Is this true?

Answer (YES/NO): NO